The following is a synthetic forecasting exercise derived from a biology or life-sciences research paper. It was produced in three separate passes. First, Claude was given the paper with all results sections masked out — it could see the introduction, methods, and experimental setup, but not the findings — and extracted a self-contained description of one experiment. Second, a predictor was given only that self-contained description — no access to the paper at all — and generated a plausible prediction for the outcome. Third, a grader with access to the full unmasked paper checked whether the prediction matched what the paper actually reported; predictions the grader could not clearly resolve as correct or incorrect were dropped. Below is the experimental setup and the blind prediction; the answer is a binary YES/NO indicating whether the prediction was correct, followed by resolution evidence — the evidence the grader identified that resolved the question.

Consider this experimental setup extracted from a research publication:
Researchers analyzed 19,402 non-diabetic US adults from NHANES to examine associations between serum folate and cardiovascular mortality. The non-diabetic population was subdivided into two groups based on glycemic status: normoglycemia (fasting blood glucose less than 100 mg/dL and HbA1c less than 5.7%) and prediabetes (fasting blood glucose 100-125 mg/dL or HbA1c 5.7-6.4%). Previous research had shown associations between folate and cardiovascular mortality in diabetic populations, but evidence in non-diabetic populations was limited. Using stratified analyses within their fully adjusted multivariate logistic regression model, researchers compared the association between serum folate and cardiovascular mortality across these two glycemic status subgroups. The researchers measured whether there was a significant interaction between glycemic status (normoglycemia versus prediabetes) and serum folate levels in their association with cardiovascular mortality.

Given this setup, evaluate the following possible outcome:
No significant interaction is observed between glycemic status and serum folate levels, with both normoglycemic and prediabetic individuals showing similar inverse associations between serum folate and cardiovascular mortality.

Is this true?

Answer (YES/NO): YES